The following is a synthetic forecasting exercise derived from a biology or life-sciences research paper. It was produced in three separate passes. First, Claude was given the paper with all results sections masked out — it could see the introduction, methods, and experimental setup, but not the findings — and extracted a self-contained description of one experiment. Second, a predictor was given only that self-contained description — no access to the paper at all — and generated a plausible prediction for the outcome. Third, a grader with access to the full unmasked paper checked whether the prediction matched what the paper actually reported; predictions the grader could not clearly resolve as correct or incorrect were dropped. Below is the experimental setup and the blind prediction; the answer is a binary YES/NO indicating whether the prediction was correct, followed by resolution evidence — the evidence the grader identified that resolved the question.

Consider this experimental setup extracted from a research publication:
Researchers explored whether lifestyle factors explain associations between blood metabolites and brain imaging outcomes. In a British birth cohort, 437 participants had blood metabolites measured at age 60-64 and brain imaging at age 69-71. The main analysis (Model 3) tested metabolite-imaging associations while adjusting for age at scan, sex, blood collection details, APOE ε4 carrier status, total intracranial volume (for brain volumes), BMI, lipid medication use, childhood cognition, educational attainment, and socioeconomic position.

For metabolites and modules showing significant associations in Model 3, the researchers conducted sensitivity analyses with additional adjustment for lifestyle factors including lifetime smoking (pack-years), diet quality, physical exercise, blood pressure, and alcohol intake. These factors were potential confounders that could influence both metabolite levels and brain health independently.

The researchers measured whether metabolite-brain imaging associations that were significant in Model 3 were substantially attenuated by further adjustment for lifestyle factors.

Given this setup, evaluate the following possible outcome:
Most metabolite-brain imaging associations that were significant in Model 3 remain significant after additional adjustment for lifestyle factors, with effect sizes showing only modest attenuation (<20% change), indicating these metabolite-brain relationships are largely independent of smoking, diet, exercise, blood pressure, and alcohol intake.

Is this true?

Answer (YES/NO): YES